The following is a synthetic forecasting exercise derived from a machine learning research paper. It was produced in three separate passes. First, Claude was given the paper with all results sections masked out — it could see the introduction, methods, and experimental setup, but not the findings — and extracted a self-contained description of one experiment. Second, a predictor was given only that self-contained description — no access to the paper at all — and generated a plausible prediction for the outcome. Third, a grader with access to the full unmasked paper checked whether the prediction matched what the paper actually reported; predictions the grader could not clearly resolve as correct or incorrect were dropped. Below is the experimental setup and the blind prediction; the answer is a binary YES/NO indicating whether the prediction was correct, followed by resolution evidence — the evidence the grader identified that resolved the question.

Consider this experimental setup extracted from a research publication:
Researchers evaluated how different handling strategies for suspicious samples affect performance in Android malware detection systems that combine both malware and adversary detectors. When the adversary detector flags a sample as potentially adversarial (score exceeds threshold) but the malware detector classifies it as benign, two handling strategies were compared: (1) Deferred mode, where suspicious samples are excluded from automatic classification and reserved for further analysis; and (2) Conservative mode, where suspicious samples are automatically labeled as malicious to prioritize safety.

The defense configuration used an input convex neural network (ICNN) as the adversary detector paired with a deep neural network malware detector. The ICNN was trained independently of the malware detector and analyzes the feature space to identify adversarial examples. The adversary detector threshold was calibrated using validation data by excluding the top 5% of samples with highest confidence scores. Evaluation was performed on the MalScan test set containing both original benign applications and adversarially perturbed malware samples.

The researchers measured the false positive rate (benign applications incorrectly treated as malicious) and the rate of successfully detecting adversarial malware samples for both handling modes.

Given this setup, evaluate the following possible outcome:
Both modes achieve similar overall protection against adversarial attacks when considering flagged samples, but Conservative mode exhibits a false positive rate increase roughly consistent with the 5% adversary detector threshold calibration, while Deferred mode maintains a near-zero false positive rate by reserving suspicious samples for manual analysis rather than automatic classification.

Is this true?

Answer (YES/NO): NO